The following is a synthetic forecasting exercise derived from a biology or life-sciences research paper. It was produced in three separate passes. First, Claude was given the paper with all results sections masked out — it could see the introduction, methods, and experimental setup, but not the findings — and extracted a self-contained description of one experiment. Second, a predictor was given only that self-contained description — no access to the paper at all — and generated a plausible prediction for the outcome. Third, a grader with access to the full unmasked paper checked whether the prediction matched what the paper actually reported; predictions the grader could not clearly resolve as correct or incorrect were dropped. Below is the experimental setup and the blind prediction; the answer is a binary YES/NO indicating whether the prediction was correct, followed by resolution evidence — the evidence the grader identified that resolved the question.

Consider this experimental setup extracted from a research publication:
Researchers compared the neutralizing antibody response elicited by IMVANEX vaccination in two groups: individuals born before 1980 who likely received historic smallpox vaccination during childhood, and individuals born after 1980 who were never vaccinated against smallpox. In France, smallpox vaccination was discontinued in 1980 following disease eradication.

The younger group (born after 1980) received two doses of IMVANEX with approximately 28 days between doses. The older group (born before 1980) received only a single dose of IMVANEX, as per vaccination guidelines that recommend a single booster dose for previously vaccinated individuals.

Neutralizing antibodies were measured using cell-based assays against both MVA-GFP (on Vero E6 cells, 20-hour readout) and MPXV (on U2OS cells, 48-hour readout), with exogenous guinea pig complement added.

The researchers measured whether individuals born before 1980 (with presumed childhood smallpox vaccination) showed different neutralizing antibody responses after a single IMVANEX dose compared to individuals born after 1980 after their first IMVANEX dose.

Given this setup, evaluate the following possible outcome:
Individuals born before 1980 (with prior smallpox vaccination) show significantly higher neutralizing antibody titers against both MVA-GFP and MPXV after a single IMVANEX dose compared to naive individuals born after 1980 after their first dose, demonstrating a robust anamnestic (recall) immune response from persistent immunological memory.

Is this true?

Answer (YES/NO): YES